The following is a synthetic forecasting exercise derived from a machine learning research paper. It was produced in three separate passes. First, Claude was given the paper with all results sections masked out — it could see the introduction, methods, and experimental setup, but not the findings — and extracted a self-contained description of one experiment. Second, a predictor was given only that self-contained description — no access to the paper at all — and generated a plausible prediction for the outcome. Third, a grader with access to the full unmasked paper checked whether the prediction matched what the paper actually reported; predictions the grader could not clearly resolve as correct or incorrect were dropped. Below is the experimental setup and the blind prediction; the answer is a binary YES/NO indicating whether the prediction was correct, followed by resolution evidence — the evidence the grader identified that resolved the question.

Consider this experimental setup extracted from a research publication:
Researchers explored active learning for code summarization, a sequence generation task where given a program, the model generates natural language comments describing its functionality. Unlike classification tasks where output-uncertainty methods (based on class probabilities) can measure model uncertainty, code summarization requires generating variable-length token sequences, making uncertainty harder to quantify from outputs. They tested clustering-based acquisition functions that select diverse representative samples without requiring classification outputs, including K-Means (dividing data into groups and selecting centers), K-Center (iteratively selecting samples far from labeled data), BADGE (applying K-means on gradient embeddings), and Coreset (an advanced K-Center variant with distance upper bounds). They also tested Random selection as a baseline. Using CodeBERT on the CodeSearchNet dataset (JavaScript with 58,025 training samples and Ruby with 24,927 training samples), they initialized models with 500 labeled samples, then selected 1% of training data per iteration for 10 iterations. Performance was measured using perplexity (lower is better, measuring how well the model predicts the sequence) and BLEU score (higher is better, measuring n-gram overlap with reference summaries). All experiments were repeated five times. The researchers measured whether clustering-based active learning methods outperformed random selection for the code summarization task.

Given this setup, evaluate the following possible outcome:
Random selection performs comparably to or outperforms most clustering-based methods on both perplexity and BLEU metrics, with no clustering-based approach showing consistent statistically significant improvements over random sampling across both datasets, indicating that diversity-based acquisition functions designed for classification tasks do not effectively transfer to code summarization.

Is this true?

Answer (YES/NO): NO